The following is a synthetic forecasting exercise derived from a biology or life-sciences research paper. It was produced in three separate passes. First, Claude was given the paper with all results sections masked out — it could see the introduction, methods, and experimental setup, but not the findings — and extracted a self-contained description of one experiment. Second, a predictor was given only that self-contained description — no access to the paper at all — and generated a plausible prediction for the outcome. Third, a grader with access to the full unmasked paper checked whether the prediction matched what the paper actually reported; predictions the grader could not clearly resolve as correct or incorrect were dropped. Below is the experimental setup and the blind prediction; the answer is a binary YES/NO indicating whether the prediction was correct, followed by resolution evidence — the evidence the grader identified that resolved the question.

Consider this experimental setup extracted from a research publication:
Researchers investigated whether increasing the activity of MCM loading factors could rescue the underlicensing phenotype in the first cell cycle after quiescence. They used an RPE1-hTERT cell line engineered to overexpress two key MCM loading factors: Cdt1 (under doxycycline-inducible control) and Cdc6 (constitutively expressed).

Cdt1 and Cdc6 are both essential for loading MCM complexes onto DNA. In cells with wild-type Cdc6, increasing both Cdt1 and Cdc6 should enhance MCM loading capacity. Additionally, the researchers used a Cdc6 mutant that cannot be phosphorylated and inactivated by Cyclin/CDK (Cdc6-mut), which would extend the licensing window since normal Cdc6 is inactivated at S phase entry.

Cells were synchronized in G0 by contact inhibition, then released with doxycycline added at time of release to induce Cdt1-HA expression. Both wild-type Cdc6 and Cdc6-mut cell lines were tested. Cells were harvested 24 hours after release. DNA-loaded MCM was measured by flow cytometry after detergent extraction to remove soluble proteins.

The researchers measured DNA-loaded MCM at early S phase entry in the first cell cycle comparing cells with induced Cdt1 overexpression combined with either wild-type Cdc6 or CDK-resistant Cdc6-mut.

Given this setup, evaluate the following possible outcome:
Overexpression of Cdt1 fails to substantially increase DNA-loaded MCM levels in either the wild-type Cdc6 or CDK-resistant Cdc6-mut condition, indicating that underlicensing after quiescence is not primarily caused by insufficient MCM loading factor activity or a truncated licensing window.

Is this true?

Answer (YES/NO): YES